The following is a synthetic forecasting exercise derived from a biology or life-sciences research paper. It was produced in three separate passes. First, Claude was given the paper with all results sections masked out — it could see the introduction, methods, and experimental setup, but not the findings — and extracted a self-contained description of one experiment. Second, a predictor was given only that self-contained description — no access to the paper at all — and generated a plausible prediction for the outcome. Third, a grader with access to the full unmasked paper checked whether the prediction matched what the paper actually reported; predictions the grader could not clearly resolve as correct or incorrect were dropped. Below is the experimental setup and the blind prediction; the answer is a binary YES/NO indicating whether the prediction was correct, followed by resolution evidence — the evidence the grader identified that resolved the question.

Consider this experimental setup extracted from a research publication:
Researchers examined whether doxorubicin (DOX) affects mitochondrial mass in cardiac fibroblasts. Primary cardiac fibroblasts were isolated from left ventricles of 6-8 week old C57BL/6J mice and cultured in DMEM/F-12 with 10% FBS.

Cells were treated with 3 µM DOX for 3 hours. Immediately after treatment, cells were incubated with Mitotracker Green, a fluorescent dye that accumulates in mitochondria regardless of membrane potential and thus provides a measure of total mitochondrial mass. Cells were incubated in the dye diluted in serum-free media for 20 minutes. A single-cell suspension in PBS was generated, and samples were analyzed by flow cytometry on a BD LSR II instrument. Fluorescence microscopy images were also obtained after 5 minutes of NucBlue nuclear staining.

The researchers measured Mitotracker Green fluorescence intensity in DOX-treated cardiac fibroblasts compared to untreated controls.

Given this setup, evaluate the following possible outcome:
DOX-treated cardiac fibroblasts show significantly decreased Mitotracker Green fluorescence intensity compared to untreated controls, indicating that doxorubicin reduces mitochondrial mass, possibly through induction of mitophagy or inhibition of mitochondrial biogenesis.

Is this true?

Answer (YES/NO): NO